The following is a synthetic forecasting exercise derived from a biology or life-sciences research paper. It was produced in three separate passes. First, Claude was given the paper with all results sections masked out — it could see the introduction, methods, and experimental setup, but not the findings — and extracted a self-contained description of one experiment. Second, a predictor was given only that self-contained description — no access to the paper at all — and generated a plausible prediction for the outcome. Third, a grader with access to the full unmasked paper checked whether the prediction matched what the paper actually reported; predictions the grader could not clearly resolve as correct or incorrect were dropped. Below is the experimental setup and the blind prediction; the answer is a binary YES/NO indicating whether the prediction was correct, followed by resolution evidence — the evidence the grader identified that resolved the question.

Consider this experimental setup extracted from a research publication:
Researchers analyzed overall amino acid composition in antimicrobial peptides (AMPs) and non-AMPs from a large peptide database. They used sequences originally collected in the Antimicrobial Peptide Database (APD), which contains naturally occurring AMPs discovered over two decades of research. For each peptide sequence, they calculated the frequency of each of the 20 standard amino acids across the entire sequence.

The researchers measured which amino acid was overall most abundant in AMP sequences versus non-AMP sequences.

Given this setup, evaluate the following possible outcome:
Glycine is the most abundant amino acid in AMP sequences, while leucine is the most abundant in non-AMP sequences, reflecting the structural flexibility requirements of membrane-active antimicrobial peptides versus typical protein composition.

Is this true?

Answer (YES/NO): NO